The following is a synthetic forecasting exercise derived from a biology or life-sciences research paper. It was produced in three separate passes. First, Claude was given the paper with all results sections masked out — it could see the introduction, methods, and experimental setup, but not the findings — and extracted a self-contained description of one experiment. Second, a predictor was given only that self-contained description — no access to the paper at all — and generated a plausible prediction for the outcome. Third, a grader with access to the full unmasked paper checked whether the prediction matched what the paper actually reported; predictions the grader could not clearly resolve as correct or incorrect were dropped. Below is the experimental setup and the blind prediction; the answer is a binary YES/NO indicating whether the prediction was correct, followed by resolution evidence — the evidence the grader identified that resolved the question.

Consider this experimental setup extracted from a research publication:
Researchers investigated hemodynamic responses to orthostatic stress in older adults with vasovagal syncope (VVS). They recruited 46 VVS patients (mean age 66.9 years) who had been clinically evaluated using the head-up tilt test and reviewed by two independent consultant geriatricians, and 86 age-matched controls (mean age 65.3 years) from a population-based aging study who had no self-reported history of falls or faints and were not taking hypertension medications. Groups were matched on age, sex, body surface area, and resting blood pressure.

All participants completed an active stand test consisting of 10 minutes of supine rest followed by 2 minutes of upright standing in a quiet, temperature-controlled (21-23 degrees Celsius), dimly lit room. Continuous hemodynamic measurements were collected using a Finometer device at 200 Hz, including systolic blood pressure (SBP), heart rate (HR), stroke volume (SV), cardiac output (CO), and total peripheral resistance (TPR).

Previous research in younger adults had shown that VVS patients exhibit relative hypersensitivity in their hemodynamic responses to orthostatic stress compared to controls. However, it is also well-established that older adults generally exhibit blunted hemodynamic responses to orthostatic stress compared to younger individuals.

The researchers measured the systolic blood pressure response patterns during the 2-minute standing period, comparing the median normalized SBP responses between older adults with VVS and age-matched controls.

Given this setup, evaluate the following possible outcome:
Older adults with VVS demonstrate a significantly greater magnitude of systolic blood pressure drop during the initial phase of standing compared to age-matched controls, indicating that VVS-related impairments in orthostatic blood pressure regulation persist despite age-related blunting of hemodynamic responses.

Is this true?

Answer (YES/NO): NO